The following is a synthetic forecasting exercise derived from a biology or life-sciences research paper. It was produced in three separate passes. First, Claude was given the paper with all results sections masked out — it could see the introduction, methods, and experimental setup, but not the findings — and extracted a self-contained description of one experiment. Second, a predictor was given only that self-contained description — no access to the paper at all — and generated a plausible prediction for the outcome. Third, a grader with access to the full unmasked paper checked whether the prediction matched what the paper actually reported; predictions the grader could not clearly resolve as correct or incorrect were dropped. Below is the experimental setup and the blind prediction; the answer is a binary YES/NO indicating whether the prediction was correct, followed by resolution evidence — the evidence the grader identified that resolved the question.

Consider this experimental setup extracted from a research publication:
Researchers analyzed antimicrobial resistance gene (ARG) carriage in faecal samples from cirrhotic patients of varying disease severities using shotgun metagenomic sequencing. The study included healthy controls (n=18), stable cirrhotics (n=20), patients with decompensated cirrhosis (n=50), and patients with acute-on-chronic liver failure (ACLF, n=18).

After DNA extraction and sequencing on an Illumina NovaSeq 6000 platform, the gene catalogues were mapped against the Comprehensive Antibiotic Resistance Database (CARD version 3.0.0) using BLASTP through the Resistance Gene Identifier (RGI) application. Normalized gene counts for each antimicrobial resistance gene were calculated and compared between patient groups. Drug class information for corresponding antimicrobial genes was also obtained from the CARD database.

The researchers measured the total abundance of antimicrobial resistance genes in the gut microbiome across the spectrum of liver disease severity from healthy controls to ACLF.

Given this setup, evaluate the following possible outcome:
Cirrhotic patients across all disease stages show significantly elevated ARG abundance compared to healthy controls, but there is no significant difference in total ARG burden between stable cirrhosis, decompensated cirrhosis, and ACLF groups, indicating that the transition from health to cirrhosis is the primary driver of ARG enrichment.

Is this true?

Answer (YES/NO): NO